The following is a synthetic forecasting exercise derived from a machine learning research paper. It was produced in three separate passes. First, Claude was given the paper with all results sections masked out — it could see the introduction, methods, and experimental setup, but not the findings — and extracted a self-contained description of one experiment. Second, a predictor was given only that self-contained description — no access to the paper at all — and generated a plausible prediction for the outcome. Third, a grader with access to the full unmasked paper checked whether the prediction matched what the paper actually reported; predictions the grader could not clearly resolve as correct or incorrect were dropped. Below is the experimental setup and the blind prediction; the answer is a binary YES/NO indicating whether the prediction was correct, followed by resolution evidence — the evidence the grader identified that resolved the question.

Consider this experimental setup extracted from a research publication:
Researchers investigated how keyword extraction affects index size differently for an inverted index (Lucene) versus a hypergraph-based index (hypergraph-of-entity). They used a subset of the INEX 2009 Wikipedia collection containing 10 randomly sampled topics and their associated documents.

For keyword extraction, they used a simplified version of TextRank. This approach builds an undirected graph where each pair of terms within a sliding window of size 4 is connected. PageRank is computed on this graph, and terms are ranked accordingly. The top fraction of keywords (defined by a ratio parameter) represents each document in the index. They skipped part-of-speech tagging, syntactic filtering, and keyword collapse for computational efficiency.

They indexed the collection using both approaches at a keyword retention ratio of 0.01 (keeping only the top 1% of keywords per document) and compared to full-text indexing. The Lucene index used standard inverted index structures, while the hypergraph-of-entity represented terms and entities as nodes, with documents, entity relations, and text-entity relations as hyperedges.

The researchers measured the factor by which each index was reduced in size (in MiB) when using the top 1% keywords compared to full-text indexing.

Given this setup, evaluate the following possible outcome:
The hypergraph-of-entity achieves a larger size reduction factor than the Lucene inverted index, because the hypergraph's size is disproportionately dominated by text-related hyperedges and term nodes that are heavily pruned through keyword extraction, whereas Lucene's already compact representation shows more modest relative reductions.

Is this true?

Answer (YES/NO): NO